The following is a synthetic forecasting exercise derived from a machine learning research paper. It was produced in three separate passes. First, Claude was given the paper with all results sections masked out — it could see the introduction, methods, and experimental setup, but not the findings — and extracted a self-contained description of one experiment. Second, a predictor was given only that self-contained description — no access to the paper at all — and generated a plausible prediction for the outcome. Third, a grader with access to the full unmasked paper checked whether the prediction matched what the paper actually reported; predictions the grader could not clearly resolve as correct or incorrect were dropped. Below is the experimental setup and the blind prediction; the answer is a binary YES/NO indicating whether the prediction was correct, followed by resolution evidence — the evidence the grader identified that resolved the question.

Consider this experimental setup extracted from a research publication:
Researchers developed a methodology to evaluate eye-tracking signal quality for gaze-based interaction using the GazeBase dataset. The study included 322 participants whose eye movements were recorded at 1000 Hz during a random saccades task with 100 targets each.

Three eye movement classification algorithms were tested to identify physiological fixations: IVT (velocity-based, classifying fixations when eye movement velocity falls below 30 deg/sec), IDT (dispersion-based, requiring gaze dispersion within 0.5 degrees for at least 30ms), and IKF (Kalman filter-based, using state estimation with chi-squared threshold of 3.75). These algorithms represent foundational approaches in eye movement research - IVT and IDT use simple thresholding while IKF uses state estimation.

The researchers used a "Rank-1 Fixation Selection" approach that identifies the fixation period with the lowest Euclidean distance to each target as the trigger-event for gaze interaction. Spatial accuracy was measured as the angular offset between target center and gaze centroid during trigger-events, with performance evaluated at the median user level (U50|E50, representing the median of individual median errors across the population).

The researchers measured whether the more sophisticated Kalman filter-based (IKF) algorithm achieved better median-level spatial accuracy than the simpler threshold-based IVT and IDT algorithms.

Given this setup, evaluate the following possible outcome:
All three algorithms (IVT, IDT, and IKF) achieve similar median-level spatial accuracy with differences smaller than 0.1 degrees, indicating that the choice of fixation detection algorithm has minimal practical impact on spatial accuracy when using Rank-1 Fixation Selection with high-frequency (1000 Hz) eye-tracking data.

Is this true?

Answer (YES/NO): NO